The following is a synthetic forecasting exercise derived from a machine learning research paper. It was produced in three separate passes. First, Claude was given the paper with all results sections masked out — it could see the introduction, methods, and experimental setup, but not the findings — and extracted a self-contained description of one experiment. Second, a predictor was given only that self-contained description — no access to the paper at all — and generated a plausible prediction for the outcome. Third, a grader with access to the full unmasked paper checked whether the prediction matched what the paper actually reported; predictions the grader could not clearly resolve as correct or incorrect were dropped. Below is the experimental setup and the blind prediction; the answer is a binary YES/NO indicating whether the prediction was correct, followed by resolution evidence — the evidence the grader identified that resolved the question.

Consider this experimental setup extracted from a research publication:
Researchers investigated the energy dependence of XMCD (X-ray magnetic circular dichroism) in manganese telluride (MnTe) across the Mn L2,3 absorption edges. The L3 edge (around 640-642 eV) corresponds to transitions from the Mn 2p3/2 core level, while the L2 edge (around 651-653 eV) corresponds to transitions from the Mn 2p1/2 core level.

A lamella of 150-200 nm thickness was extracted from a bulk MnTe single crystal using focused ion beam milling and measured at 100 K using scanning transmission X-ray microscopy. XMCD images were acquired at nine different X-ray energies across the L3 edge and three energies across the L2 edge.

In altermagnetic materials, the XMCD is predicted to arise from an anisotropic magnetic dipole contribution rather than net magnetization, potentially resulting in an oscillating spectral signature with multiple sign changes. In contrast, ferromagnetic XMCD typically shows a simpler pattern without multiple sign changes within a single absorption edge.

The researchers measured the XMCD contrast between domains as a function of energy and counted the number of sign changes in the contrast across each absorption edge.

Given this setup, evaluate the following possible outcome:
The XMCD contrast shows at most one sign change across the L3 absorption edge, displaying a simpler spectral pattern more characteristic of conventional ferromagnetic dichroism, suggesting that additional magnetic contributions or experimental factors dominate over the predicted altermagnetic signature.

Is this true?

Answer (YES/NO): NO